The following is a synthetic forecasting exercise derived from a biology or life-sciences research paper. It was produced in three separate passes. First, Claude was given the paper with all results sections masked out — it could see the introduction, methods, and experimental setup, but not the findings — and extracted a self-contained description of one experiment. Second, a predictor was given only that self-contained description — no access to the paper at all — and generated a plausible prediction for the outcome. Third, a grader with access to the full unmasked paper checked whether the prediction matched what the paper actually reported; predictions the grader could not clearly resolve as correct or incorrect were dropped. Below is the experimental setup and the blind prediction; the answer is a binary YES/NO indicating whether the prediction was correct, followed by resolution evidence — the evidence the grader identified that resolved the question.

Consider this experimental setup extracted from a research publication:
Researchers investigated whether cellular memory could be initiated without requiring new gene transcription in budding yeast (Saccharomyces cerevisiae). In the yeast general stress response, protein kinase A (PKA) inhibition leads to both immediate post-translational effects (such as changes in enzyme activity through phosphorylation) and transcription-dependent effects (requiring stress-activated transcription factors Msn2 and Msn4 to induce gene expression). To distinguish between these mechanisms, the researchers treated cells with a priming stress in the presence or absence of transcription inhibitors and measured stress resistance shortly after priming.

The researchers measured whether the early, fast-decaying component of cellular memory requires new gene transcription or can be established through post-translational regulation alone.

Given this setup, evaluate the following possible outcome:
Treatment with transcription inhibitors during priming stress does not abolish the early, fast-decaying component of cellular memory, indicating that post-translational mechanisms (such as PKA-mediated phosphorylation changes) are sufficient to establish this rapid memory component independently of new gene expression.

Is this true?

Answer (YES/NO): YES